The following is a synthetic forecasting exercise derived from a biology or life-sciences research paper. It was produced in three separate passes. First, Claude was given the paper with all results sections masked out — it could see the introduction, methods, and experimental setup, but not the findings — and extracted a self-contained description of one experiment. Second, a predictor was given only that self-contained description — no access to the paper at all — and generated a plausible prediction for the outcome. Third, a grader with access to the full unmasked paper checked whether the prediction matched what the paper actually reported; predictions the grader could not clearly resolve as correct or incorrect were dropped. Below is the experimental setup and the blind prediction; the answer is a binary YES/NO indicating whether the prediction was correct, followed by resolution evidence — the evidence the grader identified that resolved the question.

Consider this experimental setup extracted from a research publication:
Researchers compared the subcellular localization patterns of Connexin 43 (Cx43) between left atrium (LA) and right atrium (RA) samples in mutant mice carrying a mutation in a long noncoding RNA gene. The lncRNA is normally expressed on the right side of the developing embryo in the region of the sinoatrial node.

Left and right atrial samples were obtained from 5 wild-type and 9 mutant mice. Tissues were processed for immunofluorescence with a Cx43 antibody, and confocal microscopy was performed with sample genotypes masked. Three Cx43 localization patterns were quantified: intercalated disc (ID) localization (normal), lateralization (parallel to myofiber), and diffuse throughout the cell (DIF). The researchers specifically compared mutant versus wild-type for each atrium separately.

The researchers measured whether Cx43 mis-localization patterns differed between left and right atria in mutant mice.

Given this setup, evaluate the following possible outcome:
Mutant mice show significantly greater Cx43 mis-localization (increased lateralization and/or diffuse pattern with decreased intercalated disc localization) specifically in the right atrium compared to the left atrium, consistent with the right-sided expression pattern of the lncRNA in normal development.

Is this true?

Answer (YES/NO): NO